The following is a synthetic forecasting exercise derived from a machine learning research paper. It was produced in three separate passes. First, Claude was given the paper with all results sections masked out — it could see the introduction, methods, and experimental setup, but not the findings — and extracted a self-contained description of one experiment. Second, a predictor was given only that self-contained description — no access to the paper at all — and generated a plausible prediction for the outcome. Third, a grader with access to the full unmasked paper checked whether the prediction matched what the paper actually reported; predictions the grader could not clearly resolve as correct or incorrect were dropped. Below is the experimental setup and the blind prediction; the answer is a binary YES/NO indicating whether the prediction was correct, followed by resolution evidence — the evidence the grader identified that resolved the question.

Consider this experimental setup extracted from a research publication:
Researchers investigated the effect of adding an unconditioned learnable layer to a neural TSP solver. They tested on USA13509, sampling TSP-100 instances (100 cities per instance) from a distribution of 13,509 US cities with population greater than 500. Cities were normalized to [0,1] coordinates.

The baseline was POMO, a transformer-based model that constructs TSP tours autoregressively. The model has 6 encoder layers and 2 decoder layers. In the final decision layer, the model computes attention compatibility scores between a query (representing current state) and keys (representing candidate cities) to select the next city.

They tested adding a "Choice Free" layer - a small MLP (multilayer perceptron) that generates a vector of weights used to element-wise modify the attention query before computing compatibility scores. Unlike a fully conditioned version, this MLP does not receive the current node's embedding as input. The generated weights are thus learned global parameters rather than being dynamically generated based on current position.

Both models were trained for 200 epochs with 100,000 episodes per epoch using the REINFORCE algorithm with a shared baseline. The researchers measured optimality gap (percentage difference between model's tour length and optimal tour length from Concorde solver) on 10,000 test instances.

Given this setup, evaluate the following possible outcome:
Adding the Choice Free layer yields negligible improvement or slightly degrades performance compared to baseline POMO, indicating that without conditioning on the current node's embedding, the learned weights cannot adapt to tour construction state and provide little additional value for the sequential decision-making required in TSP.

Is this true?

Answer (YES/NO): NO